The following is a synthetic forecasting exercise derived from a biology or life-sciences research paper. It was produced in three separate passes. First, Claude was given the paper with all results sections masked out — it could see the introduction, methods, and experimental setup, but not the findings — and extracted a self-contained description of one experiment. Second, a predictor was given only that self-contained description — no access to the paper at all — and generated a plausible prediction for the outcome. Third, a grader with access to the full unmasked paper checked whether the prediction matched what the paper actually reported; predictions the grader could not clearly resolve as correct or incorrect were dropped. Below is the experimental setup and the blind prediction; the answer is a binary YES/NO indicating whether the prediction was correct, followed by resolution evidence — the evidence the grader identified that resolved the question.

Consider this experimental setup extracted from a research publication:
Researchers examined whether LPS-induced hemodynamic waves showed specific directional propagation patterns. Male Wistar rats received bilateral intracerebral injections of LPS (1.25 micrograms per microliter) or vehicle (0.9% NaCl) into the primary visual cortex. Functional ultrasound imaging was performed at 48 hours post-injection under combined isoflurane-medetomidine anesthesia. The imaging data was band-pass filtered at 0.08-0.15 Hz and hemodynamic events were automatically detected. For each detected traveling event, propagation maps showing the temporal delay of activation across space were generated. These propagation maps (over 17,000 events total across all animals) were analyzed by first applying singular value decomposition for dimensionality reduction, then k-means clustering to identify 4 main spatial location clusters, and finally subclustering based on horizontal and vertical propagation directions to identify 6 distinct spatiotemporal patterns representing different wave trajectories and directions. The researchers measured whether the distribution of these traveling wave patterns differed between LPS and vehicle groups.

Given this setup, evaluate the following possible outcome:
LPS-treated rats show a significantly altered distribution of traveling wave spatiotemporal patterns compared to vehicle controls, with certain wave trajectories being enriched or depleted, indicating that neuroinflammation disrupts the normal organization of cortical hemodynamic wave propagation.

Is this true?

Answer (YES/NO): YES